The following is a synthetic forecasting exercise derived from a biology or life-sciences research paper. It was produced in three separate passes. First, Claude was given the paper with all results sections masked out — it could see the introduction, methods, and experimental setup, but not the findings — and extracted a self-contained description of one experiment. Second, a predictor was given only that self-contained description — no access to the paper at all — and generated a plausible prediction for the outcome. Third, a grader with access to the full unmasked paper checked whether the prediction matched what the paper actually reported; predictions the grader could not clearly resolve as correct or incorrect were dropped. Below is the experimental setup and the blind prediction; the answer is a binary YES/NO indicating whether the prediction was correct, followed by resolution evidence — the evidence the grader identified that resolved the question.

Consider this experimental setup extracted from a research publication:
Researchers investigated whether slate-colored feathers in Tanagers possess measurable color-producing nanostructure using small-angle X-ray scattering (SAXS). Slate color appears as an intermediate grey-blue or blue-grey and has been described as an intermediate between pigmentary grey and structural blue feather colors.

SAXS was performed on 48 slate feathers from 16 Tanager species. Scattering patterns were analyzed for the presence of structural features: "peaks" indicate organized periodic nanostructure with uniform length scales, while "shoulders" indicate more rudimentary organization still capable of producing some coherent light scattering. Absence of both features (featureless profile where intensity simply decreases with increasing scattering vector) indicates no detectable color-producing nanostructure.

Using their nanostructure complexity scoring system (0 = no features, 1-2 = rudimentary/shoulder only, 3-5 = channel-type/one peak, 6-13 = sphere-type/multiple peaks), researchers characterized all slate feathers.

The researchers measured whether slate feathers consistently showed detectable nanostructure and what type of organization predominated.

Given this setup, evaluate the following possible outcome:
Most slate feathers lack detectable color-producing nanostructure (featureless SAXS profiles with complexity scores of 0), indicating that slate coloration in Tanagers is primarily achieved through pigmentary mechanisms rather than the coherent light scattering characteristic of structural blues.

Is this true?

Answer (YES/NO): NO